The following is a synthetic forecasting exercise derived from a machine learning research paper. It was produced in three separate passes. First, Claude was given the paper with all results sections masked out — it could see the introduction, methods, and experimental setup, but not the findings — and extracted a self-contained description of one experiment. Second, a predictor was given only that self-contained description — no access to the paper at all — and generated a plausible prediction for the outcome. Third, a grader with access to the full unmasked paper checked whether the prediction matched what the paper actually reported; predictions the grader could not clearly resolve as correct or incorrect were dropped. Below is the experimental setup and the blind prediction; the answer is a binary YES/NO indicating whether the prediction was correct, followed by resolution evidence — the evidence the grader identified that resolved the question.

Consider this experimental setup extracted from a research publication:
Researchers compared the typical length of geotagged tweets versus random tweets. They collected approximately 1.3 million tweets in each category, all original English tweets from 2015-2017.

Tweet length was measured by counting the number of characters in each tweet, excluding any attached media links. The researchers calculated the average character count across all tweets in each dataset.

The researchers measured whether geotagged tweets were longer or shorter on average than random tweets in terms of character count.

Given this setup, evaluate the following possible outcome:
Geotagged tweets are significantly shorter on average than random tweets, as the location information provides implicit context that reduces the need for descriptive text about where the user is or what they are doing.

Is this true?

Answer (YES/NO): NO